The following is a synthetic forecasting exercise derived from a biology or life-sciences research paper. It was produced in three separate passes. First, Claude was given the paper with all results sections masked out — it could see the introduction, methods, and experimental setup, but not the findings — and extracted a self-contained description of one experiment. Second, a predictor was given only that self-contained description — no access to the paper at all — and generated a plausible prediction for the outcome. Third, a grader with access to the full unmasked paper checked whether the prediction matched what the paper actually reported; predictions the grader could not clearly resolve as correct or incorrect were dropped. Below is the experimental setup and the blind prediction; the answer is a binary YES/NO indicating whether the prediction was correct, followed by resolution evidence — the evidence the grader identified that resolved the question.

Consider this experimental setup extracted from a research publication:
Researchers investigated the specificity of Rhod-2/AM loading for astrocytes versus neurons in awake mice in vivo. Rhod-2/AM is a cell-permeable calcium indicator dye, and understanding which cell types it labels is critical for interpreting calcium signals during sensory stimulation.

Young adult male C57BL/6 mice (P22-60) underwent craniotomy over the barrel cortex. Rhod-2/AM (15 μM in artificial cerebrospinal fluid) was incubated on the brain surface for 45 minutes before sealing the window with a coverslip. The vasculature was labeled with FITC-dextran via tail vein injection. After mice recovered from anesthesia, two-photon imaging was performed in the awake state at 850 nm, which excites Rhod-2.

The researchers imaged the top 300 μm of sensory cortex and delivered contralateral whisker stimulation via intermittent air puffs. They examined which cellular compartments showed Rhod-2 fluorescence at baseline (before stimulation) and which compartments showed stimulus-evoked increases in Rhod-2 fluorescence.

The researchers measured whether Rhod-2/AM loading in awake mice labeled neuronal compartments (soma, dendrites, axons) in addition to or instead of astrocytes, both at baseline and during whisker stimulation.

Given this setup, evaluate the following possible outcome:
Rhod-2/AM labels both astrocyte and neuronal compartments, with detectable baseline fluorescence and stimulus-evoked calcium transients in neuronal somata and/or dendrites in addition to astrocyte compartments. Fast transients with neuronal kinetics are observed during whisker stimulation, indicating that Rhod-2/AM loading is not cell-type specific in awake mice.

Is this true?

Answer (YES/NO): NO